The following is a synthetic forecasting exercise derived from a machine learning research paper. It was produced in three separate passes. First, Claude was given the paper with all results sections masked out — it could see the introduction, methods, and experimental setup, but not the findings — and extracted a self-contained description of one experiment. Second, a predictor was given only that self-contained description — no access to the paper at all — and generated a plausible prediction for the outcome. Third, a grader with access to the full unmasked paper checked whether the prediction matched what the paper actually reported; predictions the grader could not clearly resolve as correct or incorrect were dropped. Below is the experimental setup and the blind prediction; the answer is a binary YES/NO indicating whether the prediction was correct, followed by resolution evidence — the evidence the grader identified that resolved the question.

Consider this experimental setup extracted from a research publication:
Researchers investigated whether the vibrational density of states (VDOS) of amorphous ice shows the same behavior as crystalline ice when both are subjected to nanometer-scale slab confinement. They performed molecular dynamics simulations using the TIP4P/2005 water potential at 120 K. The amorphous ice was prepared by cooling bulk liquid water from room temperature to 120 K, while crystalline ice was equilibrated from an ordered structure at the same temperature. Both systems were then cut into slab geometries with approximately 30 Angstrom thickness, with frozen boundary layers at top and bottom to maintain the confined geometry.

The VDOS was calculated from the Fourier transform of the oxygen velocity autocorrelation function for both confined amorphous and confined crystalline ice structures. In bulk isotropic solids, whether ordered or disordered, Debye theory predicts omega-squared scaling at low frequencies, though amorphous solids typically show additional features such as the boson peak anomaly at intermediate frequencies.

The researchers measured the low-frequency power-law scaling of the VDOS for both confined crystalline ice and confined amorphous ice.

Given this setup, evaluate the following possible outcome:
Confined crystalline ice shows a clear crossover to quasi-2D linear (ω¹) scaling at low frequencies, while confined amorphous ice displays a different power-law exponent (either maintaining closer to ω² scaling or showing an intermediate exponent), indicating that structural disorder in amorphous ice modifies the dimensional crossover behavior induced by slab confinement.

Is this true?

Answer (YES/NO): NO